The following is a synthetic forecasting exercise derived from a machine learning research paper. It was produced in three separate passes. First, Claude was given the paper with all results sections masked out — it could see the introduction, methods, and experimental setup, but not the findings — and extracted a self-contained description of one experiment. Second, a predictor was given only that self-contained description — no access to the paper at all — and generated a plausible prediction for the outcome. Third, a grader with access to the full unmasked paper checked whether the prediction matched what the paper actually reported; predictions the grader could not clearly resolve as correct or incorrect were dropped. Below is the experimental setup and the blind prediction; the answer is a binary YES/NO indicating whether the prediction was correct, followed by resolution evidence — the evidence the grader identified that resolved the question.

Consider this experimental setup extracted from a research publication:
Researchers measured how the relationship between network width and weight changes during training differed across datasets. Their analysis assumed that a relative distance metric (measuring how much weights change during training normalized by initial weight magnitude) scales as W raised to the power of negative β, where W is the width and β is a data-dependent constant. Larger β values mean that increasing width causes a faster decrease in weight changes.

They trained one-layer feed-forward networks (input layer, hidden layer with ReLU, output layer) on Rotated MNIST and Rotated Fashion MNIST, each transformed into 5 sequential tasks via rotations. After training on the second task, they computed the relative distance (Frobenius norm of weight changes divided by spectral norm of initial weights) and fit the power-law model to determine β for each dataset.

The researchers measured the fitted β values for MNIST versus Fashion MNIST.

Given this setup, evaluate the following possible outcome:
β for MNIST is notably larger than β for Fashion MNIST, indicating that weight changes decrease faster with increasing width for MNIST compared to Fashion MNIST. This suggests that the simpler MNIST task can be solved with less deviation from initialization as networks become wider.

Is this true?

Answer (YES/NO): YES